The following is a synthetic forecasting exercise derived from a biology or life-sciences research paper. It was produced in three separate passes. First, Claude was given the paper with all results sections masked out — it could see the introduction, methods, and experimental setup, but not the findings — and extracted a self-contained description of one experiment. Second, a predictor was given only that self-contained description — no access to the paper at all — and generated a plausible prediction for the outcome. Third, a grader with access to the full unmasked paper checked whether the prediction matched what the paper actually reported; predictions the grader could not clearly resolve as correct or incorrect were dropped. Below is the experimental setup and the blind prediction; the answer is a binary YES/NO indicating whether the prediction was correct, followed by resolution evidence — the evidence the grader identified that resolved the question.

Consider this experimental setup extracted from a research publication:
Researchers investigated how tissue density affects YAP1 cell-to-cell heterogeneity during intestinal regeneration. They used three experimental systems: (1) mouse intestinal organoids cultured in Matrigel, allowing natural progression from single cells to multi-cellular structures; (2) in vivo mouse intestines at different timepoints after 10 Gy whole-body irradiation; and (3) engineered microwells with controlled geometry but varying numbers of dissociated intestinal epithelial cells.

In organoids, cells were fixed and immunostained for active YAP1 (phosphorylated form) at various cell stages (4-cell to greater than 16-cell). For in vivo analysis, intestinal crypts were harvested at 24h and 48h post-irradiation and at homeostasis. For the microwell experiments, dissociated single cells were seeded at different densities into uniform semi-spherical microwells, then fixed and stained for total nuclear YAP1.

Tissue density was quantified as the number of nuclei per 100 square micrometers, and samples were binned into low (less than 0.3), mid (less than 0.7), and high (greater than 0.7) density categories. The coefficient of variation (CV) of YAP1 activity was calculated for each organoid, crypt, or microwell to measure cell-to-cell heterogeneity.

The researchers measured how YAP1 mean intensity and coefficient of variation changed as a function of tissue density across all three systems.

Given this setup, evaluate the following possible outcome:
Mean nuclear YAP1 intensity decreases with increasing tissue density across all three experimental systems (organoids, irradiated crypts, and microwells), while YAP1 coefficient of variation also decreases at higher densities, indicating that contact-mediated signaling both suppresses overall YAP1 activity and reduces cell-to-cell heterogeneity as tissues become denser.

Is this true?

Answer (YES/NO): NO